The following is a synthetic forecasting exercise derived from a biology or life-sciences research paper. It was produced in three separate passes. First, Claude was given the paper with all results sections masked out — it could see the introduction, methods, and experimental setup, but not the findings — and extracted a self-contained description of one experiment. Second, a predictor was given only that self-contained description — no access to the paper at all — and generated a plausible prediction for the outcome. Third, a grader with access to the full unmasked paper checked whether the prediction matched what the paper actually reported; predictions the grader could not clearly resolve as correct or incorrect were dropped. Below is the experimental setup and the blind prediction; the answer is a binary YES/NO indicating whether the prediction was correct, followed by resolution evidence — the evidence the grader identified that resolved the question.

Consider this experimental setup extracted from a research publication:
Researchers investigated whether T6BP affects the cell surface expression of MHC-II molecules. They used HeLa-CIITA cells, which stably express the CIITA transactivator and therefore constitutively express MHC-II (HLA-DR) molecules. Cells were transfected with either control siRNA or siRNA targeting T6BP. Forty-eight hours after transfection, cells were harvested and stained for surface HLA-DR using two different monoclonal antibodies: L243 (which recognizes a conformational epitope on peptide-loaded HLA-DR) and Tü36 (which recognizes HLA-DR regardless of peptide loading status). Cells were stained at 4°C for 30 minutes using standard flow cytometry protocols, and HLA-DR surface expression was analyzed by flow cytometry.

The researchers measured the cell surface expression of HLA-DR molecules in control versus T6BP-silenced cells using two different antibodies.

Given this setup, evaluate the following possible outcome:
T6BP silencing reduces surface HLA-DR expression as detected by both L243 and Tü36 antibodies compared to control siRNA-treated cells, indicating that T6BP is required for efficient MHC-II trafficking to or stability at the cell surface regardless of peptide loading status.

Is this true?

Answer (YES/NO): NO